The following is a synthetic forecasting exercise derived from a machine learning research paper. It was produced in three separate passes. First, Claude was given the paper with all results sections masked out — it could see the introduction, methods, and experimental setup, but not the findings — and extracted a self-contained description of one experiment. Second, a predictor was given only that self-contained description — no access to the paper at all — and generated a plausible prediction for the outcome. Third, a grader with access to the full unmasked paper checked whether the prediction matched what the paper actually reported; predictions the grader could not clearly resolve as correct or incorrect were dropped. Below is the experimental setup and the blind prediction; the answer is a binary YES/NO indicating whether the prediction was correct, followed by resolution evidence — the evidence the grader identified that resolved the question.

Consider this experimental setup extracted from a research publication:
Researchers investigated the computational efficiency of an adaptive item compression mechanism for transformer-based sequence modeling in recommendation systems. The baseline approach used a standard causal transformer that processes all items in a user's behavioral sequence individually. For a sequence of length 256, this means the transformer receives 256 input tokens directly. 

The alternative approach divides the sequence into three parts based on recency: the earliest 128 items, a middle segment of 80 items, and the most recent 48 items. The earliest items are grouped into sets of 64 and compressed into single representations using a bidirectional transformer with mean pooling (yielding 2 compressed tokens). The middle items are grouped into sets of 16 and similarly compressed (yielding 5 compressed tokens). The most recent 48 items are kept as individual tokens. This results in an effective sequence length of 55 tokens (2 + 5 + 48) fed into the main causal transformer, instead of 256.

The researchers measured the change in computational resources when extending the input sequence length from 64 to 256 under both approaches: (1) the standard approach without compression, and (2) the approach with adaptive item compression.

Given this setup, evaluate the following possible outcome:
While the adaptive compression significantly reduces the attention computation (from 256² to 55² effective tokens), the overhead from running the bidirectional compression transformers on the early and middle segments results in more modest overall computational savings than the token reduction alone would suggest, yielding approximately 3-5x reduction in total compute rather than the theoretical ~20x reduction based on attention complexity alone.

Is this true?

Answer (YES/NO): NO